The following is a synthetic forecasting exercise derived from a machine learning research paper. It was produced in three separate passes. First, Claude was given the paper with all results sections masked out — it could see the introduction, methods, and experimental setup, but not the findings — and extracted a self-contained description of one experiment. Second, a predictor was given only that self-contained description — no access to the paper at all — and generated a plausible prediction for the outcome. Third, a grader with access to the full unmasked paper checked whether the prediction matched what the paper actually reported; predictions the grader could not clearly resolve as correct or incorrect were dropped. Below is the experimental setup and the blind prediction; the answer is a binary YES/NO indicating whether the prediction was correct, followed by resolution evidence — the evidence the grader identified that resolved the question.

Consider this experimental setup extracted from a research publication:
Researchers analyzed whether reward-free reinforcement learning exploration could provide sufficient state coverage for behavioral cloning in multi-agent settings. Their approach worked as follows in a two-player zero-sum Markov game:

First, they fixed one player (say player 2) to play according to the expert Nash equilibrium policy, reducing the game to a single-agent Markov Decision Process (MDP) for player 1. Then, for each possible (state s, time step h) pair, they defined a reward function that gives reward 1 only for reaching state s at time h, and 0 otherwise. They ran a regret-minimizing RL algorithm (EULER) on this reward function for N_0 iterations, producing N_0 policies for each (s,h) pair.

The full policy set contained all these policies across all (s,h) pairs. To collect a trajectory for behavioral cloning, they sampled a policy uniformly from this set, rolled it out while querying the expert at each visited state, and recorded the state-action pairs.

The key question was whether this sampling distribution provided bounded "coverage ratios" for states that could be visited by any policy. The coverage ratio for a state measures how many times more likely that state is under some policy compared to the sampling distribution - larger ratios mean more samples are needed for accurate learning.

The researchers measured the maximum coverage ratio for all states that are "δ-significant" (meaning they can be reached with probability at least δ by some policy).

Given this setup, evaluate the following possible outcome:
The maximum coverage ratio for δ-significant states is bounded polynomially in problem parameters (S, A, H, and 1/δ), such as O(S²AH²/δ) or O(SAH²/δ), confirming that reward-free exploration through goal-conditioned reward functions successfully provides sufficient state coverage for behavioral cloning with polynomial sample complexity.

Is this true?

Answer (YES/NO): NO